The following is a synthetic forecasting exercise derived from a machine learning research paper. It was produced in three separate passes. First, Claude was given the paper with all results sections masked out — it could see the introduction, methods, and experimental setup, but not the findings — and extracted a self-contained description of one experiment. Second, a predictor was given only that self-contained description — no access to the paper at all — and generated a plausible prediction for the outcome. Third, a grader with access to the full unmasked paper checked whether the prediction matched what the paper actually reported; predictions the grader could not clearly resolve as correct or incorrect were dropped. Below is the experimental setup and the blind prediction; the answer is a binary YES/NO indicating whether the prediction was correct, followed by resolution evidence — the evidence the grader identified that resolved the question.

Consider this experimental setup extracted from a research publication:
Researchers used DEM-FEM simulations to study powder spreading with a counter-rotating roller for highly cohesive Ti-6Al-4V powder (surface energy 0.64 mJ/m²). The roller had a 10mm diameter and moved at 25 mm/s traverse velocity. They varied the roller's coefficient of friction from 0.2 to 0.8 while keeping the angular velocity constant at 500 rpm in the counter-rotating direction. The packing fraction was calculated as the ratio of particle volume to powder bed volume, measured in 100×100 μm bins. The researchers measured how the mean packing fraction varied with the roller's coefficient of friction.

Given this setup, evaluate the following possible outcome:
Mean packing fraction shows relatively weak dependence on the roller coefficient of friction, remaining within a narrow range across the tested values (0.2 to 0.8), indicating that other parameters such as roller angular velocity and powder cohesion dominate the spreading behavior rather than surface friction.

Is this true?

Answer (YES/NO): NO